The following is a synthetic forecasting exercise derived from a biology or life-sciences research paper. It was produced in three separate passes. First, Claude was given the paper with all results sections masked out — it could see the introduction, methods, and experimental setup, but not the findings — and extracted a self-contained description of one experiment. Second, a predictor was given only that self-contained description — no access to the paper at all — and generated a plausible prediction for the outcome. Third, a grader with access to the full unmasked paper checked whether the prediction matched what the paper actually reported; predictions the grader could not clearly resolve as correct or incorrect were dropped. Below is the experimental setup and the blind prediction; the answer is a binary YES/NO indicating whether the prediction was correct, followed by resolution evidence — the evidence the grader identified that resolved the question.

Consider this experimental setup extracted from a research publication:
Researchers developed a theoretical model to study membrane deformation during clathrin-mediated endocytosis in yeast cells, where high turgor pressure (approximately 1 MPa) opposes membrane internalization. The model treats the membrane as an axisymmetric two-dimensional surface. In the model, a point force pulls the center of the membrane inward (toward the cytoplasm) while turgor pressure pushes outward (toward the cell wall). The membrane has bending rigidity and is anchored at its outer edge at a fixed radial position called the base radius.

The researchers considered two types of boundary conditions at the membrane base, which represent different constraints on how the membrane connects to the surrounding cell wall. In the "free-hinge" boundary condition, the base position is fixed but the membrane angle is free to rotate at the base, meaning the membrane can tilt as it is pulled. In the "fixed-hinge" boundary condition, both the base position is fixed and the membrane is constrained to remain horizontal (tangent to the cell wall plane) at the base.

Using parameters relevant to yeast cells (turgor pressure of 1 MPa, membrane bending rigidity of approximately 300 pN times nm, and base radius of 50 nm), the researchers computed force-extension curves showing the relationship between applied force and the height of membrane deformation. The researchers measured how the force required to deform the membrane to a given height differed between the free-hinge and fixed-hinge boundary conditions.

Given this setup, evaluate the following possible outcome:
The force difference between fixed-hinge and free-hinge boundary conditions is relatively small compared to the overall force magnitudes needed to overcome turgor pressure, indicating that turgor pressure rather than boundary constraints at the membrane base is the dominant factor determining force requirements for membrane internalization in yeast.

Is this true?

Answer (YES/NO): NO